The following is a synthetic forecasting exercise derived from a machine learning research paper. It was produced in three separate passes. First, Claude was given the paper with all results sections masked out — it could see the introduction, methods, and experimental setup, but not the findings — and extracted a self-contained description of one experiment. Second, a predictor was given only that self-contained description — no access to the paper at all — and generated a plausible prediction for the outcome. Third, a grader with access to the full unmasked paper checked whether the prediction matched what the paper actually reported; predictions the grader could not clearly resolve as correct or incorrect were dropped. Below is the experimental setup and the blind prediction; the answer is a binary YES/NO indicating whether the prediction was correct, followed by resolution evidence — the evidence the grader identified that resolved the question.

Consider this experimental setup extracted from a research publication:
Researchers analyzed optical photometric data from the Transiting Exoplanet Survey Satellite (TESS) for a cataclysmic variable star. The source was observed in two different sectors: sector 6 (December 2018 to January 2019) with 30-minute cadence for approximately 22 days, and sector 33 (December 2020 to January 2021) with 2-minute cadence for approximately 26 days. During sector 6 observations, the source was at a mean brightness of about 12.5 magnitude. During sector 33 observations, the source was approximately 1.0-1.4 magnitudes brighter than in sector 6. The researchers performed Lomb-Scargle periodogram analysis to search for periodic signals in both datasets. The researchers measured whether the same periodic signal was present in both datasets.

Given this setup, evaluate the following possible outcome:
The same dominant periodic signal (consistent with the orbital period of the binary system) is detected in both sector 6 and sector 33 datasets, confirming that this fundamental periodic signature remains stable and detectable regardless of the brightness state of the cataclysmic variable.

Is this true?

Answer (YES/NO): NO